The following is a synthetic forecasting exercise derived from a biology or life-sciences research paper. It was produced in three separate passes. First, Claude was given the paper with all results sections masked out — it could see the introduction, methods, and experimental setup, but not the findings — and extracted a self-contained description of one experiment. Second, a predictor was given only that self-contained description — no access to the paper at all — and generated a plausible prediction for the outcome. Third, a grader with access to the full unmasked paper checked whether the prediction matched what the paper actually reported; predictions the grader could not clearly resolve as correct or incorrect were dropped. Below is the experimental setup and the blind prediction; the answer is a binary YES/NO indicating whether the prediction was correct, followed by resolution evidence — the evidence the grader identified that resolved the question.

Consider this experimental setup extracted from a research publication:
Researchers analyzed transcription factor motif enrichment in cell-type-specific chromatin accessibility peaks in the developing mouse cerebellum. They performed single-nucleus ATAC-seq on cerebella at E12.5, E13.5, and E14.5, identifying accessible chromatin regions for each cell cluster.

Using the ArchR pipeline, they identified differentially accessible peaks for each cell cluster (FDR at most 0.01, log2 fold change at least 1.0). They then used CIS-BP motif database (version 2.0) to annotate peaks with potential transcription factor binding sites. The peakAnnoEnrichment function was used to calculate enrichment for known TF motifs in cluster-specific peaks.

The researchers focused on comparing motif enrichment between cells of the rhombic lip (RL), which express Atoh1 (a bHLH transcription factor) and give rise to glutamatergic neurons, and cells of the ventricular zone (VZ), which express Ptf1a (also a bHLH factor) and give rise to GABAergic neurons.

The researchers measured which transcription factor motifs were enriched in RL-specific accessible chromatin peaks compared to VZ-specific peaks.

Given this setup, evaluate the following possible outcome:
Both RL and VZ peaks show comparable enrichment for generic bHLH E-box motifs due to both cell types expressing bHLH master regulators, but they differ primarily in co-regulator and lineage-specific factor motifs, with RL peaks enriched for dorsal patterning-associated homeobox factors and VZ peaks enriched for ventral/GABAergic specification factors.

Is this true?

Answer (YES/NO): NO